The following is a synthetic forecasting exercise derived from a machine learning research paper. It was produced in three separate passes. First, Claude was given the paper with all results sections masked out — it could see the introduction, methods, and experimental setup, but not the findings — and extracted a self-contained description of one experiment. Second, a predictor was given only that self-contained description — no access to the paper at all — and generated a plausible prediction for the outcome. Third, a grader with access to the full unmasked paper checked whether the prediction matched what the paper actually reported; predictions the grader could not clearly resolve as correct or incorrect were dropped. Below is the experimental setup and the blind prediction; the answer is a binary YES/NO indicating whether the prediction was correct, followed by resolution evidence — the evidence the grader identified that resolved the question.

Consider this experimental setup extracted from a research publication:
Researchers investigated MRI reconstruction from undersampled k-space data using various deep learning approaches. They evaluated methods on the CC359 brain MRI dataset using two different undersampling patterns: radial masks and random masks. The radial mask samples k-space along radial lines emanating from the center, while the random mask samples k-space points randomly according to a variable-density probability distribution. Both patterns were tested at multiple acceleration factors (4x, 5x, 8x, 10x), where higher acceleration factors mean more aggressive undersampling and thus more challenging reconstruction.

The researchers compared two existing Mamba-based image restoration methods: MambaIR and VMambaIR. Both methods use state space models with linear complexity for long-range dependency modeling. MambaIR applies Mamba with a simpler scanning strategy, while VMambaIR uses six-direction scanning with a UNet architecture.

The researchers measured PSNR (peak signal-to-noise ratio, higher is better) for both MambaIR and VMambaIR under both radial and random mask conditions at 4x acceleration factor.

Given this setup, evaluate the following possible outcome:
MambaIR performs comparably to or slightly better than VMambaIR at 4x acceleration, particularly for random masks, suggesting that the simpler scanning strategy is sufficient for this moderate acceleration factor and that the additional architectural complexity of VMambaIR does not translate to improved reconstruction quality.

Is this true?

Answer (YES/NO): NO